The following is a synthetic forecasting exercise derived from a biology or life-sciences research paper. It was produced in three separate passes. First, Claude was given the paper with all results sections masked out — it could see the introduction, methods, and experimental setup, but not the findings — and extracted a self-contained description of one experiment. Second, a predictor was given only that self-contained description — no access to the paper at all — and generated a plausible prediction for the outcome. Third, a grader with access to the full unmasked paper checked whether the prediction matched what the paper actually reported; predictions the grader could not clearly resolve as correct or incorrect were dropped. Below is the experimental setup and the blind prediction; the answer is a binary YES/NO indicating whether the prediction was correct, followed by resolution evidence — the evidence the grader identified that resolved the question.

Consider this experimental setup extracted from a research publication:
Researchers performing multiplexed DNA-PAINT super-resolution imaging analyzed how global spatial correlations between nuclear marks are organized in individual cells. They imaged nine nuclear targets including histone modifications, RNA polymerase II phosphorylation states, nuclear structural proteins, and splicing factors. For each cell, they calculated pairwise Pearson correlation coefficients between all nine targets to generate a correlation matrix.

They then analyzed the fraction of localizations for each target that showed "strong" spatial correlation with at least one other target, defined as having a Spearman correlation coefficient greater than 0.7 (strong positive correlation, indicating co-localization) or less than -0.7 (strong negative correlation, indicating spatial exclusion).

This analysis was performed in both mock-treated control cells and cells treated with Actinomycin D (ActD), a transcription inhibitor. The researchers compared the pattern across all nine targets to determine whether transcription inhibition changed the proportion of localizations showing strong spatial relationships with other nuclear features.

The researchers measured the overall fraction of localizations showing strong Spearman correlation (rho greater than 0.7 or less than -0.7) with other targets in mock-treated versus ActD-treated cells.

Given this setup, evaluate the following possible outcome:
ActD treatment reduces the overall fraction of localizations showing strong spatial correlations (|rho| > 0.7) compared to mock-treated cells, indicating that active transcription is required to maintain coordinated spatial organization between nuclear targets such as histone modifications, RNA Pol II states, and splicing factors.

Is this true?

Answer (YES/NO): NO